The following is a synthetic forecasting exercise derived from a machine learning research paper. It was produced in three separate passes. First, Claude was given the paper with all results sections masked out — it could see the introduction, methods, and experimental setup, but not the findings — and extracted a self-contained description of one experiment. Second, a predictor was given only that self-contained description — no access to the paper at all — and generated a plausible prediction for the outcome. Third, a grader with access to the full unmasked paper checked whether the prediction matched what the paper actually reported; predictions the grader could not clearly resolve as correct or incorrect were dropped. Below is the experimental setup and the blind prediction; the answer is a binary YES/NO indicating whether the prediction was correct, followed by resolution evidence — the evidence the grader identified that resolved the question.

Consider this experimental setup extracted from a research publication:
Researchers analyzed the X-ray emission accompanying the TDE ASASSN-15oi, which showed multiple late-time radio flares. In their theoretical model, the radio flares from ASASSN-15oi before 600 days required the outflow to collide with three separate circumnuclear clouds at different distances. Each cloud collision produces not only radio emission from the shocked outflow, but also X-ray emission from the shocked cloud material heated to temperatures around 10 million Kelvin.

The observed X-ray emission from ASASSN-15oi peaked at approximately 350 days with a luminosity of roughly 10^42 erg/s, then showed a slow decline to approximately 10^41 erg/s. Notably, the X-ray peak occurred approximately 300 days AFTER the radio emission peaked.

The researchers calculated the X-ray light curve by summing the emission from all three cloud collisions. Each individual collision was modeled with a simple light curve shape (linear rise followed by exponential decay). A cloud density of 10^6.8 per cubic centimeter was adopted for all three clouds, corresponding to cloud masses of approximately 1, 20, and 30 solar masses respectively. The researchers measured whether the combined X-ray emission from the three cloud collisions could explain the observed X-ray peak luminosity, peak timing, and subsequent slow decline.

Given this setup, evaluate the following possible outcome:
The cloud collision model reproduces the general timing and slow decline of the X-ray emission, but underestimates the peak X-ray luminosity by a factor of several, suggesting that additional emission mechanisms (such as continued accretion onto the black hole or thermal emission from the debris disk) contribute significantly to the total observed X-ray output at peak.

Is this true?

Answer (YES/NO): NO